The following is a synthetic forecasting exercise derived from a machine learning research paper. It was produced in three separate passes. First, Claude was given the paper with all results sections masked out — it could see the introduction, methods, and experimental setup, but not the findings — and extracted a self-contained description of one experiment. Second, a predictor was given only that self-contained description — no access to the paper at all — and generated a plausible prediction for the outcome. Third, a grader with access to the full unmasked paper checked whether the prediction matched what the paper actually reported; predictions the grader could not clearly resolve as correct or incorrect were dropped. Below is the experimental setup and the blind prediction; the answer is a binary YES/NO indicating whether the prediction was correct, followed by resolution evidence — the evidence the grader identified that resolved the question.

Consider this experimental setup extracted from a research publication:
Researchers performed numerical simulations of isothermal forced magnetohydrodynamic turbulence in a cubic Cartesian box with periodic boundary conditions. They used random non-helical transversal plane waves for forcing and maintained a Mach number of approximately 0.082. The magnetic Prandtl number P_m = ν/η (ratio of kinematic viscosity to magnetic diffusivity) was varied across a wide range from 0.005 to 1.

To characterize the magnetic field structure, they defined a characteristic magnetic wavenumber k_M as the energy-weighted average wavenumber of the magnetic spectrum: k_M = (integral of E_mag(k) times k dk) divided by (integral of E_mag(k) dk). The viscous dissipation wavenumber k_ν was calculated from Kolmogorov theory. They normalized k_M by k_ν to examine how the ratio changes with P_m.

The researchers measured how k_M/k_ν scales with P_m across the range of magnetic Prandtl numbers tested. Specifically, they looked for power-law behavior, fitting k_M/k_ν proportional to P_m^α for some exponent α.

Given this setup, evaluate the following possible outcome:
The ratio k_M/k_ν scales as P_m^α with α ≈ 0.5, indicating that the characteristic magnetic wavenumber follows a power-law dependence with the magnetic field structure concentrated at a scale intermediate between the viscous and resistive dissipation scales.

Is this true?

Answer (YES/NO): NO